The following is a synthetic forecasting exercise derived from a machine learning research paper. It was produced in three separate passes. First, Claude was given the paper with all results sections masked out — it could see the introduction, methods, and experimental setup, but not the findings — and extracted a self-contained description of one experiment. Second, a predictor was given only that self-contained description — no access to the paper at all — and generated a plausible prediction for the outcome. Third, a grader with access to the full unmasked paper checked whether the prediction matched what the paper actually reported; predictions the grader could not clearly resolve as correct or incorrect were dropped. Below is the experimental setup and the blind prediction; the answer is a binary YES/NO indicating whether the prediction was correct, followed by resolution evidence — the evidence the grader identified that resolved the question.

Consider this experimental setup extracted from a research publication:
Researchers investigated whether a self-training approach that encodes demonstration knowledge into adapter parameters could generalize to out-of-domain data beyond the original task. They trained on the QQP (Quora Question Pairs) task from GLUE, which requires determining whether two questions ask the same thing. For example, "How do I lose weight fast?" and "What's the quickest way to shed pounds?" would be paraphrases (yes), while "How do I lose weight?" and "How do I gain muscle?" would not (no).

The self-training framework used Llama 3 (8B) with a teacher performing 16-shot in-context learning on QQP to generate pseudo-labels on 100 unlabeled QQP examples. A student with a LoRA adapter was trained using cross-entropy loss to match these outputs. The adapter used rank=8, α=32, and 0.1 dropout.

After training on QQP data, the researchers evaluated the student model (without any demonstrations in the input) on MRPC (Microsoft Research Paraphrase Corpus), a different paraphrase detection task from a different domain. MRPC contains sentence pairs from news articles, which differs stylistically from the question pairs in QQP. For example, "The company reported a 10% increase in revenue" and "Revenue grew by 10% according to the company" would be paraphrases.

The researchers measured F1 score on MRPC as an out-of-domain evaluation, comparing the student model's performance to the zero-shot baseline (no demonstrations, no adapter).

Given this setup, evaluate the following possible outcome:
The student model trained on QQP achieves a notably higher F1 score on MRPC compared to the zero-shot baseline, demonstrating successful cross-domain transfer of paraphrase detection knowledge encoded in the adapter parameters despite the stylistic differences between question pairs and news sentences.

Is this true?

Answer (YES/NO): YES